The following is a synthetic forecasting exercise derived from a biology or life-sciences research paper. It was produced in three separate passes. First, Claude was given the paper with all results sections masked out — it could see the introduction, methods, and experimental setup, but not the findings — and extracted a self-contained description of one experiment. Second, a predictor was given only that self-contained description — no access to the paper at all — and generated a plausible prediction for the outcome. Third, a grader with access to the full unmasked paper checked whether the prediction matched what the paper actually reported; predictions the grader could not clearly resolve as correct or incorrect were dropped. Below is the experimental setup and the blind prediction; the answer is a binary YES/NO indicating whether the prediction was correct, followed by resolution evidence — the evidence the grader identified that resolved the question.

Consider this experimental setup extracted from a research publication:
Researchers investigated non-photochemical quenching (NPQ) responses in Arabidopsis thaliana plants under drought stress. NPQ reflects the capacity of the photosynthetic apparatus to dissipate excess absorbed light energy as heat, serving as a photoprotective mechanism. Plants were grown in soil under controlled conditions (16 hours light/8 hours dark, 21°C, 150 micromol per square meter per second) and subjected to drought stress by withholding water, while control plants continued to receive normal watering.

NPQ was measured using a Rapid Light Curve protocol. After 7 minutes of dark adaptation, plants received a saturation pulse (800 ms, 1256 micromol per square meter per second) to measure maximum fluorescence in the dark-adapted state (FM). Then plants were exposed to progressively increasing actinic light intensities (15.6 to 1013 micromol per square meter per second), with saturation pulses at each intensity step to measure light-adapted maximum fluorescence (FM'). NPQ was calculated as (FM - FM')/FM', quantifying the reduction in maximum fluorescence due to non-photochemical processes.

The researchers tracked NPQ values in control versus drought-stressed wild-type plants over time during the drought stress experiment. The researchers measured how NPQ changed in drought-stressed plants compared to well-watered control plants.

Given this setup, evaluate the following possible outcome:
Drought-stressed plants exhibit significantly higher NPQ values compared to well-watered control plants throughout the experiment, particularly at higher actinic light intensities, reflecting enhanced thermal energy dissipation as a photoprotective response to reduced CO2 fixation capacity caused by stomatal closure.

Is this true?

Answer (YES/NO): NO